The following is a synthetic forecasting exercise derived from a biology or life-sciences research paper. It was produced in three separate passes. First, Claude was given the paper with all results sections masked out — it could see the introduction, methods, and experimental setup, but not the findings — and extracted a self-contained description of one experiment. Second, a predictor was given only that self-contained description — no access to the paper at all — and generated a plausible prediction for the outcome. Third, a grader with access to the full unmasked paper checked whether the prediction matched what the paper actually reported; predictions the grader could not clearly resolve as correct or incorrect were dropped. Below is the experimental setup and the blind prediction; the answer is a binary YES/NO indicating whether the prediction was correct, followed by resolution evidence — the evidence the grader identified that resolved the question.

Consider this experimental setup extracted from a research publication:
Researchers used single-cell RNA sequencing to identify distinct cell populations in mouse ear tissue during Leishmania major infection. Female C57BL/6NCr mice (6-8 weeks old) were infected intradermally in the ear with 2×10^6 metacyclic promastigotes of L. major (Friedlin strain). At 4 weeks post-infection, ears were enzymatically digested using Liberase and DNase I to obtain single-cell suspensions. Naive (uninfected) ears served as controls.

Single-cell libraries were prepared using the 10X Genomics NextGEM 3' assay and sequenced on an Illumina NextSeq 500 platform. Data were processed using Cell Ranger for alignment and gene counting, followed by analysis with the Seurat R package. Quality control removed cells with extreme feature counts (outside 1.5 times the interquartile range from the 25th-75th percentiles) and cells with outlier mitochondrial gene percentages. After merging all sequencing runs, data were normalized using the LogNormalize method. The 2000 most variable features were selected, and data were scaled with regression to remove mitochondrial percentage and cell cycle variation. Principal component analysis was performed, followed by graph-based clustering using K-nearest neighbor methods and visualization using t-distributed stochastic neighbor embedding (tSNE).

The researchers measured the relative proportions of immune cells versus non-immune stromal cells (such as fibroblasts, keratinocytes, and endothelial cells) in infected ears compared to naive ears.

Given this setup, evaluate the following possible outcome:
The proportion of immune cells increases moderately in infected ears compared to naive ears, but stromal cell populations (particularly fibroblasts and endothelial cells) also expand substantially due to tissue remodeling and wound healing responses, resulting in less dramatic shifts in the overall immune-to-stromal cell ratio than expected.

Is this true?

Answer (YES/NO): NO